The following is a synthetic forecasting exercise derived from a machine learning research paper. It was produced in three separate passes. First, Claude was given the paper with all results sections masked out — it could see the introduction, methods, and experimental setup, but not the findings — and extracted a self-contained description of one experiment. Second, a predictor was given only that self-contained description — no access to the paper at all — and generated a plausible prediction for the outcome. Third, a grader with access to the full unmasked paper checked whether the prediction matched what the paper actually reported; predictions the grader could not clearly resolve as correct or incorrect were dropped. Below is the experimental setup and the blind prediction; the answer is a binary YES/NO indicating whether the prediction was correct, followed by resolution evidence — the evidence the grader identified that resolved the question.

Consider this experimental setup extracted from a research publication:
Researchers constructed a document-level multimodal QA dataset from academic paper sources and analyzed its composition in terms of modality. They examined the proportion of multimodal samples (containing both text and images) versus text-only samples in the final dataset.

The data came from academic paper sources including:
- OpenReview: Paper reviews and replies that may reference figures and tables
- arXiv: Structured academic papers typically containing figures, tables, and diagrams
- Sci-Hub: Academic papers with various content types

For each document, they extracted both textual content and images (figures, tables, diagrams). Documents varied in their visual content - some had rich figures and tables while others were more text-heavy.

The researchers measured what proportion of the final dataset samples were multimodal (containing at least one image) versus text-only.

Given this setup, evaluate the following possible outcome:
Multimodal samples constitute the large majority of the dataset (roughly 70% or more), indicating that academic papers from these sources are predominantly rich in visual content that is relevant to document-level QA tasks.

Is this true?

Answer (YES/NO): YES